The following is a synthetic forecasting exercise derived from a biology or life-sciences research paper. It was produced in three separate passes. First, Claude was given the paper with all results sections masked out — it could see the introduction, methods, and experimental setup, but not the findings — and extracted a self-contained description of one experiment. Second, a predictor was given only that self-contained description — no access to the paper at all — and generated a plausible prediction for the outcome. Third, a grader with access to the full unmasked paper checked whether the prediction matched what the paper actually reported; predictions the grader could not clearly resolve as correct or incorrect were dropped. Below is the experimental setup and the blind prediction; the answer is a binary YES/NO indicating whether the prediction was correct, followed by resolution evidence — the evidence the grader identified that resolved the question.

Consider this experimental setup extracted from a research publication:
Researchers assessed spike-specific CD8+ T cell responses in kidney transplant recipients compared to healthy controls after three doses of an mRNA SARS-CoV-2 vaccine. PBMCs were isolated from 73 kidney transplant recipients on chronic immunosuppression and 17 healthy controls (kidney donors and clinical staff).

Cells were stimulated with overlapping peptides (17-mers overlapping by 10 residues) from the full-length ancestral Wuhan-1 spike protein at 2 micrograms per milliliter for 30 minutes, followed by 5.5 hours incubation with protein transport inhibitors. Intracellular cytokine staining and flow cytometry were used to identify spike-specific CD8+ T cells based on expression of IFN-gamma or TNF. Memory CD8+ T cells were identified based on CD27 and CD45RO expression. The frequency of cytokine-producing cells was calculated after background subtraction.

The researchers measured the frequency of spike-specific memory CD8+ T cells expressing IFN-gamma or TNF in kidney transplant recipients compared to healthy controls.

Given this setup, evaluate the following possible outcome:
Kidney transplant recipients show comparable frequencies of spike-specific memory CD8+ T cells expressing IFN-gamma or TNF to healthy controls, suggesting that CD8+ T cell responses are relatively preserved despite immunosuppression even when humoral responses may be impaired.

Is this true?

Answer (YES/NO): NO